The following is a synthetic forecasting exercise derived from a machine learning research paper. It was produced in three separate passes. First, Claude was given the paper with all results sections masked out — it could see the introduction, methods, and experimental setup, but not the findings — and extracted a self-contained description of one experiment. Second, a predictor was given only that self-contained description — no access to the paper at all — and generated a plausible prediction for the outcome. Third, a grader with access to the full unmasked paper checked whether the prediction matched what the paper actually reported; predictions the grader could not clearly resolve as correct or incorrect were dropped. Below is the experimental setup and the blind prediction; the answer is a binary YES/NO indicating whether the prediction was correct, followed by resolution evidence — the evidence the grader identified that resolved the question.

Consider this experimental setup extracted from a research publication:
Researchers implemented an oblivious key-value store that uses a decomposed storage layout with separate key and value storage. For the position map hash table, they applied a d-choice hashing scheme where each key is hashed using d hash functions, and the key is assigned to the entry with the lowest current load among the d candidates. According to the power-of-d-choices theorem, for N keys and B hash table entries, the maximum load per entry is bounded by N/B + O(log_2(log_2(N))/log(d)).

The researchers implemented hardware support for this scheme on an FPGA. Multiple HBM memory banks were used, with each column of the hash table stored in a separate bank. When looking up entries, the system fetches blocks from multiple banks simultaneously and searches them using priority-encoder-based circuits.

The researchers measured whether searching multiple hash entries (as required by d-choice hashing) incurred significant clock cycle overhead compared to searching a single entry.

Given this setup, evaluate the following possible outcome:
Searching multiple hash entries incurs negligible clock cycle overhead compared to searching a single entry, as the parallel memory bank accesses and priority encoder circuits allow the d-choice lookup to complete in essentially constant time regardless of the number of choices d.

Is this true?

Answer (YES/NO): NO